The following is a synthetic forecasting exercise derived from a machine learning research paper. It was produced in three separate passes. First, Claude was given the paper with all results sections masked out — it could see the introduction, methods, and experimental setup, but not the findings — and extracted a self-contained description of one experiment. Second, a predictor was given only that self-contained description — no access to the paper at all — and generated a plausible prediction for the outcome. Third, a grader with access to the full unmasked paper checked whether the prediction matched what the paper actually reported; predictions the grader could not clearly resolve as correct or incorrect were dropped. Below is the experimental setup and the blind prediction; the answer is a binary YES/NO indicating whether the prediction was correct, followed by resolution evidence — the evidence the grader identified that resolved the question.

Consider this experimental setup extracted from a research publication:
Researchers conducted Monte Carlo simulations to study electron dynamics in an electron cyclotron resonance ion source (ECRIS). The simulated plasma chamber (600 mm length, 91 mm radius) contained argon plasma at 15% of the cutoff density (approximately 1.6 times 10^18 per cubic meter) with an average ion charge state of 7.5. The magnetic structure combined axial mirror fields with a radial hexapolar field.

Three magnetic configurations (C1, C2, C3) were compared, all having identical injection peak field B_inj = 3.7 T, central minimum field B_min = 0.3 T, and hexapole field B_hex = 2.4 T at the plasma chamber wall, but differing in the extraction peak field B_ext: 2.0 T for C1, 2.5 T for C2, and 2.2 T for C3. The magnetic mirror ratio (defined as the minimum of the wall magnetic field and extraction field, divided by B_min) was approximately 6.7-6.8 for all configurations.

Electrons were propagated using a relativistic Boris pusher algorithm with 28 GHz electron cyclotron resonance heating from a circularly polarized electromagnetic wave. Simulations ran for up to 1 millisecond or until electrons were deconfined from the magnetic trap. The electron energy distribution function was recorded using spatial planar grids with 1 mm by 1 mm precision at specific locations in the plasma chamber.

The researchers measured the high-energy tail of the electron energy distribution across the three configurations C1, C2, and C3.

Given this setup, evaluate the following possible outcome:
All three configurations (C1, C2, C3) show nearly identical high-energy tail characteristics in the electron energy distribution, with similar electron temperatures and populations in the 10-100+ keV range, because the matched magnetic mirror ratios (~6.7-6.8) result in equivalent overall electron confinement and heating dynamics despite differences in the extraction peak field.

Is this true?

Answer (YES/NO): YES